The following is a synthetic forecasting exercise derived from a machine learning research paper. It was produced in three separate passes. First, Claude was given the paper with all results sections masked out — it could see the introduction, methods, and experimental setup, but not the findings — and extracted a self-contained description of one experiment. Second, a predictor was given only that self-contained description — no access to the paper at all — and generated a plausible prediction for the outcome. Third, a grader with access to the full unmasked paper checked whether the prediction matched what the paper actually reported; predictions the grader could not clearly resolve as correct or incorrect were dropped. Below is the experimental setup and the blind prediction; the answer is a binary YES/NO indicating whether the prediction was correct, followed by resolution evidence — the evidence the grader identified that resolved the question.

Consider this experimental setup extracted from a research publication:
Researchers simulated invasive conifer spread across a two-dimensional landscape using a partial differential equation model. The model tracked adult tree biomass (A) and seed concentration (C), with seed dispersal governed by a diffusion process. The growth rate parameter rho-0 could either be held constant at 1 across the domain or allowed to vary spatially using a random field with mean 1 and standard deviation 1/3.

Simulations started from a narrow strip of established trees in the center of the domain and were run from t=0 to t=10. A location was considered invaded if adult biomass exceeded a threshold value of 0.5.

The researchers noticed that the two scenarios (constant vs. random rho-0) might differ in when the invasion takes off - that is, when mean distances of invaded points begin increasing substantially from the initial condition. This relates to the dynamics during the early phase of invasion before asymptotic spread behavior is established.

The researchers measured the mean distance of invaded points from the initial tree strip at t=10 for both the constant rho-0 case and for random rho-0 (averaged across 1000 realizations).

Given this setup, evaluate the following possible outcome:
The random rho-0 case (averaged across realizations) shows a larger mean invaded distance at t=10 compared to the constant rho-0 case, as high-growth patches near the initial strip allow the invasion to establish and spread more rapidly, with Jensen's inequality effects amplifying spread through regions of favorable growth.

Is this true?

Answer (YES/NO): NO